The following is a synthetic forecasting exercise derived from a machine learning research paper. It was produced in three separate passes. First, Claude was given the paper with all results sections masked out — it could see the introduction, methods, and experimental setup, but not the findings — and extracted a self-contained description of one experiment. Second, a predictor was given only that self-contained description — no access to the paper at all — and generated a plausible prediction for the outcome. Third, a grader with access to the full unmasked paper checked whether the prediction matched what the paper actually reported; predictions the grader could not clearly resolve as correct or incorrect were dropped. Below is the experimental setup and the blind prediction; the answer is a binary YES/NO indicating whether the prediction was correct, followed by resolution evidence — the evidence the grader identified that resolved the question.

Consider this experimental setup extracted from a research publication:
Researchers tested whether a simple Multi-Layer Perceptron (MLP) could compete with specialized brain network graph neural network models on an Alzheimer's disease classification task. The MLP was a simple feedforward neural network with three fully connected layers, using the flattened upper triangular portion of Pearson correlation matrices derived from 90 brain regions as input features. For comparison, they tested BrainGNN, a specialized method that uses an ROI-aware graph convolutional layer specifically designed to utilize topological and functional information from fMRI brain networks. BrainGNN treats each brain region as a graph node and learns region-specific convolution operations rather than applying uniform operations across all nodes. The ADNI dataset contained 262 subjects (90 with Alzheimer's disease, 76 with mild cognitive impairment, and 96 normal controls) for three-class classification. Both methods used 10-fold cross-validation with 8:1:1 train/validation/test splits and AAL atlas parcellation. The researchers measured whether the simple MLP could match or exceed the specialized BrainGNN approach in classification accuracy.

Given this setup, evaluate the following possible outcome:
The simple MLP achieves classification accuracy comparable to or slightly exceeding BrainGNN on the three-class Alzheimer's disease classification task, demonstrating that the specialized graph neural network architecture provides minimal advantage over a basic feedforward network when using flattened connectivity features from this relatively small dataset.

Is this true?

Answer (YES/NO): NO